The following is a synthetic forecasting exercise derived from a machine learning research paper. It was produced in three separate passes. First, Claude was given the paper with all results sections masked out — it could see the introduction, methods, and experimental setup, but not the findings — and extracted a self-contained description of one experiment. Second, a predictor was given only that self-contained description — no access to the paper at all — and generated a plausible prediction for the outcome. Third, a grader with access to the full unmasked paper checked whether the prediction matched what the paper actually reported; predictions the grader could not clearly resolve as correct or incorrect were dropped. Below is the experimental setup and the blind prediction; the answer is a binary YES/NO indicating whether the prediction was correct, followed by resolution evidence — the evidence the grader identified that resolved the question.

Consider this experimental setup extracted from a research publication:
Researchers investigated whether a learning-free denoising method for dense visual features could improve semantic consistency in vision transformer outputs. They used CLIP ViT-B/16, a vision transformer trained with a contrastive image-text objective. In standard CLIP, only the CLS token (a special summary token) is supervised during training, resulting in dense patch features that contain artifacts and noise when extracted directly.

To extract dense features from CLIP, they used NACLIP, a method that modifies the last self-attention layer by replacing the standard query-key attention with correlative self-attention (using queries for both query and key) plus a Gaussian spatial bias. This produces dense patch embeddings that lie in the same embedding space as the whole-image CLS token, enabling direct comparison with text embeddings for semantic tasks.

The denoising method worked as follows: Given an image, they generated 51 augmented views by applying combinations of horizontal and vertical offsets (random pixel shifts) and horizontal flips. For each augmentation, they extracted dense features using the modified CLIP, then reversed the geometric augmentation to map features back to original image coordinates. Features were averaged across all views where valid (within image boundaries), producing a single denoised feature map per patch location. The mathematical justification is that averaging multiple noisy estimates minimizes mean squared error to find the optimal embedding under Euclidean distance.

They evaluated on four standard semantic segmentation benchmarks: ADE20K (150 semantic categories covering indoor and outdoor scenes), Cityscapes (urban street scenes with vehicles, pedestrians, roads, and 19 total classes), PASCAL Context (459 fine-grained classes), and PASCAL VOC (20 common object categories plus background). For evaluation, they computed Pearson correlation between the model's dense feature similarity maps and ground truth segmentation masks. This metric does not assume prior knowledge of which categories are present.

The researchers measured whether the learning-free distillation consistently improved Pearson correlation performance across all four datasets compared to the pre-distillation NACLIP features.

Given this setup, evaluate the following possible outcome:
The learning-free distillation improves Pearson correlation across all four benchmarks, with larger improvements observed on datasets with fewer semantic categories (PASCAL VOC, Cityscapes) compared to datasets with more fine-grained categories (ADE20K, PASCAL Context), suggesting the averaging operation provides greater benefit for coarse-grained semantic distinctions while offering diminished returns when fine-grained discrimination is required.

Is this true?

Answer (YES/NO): NO